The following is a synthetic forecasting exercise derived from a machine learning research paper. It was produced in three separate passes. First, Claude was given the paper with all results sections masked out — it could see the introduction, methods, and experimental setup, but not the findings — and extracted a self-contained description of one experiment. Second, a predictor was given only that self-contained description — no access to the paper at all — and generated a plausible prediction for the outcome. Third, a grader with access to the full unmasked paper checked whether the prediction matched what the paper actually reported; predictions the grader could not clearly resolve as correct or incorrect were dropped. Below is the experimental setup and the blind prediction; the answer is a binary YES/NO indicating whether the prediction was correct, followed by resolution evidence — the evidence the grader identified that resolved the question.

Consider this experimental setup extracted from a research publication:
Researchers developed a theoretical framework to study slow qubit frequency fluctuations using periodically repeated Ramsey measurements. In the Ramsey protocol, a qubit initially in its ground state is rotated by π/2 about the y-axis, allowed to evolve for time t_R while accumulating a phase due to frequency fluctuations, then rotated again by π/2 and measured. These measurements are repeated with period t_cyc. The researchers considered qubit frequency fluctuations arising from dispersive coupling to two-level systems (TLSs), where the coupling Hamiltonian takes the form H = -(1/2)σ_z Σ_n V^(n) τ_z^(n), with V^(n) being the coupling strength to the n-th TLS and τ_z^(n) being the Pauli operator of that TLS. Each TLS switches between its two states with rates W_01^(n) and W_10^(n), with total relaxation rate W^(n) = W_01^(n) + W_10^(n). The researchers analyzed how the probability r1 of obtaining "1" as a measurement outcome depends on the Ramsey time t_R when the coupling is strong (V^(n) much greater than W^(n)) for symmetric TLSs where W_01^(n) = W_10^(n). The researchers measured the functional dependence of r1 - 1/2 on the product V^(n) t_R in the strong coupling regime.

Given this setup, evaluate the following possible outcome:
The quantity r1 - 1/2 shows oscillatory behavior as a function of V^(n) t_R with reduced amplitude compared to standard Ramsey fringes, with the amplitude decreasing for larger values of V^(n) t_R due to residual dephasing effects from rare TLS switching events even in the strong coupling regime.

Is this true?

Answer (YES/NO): NO